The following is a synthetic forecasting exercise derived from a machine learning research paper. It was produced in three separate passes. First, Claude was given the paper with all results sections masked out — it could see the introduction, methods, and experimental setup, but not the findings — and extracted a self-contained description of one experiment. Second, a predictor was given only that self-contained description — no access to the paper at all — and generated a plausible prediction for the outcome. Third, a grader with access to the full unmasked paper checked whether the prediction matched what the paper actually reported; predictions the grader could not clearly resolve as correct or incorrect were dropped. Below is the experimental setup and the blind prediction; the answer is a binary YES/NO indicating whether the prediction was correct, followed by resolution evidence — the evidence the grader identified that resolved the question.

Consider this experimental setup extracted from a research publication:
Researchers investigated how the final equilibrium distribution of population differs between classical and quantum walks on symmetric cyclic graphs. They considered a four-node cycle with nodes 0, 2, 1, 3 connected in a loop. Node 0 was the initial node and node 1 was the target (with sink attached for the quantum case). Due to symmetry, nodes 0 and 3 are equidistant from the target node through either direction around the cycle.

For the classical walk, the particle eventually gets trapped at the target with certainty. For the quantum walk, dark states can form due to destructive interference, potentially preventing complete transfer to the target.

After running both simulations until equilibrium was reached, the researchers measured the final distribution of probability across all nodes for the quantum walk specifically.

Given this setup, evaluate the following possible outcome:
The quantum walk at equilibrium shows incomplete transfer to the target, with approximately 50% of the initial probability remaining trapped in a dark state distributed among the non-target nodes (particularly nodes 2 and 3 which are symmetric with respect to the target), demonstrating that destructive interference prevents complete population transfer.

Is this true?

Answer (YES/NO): NO